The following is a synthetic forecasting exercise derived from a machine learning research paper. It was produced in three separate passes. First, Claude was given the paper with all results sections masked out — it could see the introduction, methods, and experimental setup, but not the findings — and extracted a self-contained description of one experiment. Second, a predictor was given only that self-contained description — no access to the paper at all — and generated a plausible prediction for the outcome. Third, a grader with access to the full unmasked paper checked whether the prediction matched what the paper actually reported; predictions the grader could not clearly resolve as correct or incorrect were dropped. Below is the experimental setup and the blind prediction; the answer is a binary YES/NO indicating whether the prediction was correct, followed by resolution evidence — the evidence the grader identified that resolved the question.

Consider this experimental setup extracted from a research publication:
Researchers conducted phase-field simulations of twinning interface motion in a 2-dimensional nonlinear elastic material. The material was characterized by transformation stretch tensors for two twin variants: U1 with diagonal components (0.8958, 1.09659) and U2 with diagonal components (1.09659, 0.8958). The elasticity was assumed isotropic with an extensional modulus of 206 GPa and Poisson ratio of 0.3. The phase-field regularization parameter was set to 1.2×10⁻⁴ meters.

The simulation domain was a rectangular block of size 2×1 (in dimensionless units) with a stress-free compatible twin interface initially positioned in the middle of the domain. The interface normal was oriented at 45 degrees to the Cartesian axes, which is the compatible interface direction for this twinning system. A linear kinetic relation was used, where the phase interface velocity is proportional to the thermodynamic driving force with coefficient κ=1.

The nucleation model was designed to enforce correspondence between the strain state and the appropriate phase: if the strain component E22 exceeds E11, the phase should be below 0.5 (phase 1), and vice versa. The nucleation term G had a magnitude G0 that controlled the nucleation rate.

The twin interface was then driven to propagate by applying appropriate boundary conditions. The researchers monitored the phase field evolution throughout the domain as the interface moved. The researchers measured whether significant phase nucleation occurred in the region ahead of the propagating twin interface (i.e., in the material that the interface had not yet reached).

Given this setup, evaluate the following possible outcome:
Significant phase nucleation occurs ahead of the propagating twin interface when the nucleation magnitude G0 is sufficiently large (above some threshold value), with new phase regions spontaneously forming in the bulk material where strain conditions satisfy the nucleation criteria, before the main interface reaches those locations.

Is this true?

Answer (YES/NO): YES